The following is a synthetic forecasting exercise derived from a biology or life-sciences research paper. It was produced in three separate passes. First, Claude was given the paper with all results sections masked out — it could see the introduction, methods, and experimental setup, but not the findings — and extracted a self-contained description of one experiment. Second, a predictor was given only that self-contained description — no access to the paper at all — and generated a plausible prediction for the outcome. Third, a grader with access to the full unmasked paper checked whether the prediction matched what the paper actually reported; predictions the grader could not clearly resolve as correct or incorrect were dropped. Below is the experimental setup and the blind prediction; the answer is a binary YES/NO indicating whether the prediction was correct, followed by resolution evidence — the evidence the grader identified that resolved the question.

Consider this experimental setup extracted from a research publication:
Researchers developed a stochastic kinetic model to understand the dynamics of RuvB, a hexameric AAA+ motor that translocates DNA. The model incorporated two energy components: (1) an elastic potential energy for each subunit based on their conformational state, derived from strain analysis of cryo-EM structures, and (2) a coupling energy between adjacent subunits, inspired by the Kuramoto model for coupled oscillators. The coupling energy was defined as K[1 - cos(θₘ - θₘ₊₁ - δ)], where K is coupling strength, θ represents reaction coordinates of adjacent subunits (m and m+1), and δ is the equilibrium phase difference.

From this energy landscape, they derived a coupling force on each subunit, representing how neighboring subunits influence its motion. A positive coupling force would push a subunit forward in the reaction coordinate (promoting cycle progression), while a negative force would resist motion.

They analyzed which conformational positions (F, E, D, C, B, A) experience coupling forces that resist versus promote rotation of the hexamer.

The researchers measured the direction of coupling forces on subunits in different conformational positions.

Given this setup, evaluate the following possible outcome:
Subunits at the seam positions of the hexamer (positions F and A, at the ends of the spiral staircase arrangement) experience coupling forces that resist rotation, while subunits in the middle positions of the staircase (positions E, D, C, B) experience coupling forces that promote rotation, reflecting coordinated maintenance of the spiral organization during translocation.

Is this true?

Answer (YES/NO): NO